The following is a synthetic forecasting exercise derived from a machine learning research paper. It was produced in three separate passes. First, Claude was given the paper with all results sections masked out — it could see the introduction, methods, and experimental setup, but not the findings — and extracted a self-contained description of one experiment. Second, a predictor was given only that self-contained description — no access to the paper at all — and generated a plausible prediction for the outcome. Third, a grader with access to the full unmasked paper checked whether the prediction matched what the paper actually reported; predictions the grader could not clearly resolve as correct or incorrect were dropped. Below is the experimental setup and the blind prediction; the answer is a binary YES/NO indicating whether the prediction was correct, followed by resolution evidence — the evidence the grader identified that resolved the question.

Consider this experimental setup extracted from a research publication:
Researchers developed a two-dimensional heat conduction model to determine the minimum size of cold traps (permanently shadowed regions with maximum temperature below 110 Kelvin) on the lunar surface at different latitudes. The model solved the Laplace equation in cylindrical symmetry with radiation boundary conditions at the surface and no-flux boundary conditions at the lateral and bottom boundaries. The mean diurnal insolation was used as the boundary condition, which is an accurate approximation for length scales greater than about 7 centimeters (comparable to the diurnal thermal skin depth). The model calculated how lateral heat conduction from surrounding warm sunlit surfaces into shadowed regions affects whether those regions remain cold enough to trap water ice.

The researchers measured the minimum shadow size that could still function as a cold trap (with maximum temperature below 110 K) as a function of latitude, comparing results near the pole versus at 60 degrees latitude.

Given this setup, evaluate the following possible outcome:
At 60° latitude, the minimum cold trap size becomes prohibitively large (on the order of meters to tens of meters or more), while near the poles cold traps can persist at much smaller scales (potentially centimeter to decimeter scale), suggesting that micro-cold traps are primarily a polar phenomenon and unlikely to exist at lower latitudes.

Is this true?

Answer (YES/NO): YES